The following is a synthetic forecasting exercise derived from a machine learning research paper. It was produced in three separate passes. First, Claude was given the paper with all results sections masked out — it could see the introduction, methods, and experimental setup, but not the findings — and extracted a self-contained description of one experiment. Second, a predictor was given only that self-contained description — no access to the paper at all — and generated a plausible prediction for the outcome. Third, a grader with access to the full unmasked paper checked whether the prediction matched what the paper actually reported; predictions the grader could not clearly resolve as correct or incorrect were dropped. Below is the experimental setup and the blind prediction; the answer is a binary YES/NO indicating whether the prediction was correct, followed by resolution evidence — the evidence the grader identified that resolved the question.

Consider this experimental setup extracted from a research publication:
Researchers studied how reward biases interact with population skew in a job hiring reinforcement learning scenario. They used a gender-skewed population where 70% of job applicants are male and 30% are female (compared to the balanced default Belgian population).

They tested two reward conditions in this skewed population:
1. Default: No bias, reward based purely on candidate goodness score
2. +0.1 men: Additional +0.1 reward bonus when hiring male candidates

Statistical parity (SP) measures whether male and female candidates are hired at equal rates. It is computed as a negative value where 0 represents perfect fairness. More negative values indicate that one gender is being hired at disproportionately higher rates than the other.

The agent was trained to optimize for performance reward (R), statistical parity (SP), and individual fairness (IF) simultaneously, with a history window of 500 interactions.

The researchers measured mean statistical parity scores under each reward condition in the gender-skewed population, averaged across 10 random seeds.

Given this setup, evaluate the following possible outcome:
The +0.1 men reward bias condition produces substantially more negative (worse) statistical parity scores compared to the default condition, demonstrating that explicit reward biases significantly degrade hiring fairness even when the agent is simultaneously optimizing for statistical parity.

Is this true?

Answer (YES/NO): NO